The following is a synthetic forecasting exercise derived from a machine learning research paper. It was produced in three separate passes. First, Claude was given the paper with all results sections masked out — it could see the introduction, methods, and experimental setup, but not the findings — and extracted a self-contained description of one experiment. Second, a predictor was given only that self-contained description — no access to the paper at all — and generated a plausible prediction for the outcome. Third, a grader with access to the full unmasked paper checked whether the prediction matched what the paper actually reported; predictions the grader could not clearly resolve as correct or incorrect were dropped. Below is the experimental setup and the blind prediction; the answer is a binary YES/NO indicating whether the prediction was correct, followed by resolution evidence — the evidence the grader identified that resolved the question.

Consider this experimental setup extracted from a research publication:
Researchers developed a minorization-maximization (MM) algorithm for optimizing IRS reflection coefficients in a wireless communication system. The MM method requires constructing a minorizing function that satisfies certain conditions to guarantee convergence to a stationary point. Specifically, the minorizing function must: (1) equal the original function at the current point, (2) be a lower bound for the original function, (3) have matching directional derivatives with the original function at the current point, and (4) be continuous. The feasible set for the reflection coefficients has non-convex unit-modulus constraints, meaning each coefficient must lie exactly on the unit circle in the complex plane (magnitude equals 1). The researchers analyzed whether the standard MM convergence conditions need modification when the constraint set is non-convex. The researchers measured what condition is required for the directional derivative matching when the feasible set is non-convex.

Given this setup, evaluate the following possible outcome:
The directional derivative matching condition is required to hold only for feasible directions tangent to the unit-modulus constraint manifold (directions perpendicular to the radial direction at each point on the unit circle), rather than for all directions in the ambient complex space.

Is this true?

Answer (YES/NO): YES